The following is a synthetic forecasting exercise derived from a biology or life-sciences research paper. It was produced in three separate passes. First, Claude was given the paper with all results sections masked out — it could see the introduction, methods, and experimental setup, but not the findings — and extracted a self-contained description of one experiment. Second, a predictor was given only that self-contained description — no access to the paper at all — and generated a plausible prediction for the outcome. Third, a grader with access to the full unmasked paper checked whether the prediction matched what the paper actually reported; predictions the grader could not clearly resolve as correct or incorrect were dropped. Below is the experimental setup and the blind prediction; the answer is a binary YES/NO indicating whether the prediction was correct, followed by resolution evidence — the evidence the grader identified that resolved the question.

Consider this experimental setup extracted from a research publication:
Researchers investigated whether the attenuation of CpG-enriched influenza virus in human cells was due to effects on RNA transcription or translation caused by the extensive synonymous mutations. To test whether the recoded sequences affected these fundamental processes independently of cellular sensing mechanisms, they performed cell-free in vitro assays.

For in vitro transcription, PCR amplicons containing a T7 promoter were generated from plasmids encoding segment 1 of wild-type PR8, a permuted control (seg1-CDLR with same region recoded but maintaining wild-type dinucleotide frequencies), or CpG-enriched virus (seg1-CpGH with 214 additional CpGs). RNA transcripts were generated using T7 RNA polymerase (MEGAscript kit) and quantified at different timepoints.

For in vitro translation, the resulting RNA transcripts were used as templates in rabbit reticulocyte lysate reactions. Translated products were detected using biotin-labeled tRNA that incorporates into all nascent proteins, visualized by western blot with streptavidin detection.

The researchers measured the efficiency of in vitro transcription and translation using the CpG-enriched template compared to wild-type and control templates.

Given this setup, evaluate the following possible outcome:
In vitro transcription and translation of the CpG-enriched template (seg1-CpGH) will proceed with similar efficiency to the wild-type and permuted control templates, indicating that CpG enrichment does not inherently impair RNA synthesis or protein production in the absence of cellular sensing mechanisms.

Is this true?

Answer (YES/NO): YES